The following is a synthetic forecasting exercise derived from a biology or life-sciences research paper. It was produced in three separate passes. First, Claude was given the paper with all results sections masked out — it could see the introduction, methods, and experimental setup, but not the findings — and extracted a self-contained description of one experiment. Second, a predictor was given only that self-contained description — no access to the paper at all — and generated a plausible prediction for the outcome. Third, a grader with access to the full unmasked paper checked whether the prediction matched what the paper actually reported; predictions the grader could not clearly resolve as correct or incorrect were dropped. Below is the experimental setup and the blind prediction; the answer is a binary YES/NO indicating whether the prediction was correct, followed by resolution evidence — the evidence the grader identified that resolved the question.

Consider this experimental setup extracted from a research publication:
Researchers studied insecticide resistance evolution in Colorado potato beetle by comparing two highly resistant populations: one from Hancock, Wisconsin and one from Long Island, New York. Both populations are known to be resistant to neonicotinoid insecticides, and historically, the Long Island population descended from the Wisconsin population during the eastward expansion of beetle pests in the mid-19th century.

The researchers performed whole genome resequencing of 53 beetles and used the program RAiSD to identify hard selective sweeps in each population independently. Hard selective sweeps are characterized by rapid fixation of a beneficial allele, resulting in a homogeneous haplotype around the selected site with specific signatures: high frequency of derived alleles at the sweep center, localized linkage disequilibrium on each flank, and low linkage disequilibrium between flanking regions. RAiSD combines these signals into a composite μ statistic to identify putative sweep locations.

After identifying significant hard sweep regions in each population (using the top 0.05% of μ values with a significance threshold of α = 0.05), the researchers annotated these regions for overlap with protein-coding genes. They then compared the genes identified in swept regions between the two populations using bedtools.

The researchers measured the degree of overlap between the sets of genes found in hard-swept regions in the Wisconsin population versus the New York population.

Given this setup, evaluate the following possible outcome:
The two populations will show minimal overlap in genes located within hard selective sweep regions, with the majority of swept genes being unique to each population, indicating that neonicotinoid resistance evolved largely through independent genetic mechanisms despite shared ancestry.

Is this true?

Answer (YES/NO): YES